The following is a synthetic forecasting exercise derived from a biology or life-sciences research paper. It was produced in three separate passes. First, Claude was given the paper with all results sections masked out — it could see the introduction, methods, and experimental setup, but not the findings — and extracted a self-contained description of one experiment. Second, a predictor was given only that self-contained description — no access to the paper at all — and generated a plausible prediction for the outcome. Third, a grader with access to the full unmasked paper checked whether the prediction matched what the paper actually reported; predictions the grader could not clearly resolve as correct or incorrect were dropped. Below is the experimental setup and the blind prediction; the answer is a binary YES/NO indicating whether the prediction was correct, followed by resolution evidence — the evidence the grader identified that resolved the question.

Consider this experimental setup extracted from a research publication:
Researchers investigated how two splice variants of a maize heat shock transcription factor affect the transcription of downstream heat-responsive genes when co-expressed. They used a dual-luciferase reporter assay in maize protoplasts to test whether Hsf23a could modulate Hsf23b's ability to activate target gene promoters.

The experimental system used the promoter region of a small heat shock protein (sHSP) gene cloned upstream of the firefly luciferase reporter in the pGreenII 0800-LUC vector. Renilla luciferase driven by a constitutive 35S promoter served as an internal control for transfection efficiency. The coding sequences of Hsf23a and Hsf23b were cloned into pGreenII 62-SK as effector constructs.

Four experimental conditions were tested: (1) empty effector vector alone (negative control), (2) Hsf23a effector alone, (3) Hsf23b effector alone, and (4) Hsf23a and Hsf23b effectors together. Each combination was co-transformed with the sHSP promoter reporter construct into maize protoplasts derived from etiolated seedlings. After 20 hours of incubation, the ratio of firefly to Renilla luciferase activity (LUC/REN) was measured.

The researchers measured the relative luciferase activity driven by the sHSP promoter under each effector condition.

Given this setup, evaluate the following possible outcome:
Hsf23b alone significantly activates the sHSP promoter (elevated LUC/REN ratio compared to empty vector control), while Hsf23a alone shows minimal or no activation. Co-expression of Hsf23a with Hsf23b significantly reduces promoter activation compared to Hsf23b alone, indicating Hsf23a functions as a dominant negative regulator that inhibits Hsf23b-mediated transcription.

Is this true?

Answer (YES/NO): NO